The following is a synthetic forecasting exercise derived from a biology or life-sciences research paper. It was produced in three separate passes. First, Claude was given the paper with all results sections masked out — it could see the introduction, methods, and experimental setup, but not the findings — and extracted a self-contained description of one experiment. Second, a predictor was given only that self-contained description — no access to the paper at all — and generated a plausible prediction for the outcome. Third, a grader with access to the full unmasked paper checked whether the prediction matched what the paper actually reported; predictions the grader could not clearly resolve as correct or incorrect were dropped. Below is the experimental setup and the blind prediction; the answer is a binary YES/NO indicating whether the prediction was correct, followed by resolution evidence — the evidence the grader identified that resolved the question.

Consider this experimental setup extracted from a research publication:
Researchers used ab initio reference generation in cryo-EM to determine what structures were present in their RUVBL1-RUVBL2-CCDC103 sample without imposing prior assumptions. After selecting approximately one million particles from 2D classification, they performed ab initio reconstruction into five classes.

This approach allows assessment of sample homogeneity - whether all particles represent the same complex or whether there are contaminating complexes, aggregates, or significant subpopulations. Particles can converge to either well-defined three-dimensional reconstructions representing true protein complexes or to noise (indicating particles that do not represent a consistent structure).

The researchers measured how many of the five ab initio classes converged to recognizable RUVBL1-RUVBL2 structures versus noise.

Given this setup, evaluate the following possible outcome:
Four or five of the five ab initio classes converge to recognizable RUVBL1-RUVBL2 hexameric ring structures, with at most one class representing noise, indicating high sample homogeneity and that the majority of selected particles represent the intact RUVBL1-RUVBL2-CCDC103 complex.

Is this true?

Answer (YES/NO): NO